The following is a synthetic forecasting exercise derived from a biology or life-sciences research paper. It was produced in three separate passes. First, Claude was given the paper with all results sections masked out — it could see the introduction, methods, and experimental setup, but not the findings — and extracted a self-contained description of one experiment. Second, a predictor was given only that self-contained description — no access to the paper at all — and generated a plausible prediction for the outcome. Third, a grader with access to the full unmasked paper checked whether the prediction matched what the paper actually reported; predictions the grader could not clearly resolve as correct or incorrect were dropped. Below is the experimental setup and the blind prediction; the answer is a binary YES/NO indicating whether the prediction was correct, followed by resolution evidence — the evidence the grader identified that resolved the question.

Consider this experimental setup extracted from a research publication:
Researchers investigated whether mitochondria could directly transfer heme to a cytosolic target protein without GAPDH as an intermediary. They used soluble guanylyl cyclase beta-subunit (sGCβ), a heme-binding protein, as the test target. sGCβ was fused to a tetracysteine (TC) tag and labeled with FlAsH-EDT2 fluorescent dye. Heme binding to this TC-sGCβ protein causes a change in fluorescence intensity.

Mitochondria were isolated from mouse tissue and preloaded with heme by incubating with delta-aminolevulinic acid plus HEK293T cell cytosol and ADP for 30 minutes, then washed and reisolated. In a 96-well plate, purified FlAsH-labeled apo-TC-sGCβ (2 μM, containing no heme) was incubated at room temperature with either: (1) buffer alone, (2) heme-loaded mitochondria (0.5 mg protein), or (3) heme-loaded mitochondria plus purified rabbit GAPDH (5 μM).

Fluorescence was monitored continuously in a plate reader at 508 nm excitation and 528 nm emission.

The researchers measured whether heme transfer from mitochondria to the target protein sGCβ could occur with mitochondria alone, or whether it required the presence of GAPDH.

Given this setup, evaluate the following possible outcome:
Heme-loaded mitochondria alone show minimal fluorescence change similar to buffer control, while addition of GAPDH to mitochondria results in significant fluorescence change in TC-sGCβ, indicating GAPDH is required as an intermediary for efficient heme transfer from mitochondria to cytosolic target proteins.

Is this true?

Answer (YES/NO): NO